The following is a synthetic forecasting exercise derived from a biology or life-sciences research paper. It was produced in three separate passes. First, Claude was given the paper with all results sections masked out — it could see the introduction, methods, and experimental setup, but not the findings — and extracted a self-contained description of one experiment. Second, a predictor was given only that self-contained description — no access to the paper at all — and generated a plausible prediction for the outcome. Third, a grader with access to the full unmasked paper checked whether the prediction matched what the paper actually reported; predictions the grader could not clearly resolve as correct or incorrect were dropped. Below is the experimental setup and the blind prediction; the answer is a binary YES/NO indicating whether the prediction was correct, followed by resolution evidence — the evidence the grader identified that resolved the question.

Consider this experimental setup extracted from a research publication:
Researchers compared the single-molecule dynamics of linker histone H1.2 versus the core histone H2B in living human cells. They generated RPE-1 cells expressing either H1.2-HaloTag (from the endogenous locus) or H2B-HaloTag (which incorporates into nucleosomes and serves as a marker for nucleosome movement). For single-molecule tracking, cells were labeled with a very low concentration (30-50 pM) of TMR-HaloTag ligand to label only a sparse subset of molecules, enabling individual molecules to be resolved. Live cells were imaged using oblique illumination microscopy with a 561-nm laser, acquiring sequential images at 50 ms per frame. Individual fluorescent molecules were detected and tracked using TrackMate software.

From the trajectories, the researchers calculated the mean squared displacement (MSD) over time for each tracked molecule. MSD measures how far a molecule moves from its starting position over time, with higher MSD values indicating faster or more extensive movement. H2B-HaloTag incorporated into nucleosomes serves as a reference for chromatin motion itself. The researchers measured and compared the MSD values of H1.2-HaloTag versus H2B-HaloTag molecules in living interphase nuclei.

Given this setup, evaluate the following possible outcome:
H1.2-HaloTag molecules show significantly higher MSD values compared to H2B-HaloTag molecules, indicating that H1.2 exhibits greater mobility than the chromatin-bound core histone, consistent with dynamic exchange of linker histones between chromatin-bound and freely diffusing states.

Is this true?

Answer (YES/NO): YES